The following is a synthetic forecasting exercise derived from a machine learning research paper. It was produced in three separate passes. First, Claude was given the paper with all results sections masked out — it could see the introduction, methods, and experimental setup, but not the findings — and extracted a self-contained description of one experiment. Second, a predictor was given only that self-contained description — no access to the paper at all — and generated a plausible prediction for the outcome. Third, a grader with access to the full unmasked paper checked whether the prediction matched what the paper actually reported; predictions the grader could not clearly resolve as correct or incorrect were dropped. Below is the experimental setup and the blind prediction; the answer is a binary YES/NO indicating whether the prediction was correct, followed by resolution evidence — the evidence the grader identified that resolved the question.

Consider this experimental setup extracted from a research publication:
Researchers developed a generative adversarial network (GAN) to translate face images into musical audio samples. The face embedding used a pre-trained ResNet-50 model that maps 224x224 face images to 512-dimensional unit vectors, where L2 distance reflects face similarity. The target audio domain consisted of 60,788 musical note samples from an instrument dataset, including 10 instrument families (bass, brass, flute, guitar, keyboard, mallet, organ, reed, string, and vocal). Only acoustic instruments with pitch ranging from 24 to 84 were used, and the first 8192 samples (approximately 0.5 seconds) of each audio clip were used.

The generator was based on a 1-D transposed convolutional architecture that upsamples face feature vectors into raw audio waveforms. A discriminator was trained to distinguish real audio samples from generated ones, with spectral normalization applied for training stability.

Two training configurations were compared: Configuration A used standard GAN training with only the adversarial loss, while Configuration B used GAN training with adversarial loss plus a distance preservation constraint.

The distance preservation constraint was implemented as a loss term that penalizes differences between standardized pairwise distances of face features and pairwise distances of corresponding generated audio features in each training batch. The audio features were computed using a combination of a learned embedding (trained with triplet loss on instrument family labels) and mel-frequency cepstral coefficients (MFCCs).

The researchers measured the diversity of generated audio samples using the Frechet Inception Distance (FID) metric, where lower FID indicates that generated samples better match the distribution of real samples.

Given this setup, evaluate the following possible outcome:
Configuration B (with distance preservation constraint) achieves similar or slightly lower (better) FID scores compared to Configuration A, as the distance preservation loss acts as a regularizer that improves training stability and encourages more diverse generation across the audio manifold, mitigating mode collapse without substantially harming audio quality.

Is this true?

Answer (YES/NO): NO